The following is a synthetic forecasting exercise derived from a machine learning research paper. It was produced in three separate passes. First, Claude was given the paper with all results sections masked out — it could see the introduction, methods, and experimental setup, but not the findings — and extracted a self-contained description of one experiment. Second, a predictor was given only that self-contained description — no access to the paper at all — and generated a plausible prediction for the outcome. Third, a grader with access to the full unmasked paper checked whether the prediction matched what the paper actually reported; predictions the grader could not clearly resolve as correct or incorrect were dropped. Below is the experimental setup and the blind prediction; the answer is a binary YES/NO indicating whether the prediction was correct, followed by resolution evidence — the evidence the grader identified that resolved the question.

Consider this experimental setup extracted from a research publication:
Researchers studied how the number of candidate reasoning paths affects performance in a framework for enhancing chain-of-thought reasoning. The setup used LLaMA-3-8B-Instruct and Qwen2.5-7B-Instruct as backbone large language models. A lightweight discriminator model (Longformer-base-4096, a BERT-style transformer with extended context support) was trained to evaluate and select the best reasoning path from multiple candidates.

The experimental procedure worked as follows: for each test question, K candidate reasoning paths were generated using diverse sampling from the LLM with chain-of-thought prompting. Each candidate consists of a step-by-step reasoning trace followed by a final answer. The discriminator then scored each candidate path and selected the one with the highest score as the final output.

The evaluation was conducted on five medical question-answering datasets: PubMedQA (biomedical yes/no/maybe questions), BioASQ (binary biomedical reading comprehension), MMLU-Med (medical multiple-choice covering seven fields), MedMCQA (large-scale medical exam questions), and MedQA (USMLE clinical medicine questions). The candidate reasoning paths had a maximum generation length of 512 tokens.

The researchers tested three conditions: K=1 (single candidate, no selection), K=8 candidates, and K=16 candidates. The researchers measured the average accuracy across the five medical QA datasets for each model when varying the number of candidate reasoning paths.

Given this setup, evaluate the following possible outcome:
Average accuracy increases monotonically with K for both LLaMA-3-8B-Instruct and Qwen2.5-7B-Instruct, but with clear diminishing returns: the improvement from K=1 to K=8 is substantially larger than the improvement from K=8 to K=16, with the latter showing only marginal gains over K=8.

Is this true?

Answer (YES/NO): NO